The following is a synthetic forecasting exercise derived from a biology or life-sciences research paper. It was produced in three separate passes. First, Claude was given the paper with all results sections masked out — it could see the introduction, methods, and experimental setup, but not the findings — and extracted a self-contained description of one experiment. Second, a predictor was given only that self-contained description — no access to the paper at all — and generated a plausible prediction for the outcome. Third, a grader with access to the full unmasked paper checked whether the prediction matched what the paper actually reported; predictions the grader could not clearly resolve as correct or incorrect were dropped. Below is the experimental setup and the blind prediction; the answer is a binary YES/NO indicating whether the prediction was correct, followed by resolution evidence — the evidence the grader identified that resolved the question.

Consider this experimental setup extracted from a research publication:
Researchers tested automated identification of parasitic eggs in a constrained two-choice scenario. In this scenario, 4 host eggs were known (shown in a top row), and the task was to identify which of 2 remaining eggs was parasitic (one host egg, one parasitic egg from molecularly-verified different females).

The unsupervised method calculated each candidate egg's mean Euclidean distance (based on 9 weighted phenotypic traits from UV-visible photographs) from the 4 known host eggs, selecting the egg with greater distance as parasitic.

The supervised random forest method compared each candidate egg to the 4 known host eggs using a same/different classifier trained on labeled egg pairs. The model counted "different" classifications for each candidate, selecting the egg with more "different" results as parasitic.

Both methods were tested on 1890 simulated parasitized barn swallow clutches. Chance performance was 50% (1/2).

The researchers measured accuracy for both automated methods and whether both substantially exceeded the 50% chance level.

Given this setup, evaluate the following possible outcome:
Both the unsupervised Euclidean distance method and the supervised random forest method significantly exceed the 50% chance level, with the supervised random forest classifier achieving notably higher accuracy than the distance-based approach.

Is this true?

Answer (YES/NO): YES